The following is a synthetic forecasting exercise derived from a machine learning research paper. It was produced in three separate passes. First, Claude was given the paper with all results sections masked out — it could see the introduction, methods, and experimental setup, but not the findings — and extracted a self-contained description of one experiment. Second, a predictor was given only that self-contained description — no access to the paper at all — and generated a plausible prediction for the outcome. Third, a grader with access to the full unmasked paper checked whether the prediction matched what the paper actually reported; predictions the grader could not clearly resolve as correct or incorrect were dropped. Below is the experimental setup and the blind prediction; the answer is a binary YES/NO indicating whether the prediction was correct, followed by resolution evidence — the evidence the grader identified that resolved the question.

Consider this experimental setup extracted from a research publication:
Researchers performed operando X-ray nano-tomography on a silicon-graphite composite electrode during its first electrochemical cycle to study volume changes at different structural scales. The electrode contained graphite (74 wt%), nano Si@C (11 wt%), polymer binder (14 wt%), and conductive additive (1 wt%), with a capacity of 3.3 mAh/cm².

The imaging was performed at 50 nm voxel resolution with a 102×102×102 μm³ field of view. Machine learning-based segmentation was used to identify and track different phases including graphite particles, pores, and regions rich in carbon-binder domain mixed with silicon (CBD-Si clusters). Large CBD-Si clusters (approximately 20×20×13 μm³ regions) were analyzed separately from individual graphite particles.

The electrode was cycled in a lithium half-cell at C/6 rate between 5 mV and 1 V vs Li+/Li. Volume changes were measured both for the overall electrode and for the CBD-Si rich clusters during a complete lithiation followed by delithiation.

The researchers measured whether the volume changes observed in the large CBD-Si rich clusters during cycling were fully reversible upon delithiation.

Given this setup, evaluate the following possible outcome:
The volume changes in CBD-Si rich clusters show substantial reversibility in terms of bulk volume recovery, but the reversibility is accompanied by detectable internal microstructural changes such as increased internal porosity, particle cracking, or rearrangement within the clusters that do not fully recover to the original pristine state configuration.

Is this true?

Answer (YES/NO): NO